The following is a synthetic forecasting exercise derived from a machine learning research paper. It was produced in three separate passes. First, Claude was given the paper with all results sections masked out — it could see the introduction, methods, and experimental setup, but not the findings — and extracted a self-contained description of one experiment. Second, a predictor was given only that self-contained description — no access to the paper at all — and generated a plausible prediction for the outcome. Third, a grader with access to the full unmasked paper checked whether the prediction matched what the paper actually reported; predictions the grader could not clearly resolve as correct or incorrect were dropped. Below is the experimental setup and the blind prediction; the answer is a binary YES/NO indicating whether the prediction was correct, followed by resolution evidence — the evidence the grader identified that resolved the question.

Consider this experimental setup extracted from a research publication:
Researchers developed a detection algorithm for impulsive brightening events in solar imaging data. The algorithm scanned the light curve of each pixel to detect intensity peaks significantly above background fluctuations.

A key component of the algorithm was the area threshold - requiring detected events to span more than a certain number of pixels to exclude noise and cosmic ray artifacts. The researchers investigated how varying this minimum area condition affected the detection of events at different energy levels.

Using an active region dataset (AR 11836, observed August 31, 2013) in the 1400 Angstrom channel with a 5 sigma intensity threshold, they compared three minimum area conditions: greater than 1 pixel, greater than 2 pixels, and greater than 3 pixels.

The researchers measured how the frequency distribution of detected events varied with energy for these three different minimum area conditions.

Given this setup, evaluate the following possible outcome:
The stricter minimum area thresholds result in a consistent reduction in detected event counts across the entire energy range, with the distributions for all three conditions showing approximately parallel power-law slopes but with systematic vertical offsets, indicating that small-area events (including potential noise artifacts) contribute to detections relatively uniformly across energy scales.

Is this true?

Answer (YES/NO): NO